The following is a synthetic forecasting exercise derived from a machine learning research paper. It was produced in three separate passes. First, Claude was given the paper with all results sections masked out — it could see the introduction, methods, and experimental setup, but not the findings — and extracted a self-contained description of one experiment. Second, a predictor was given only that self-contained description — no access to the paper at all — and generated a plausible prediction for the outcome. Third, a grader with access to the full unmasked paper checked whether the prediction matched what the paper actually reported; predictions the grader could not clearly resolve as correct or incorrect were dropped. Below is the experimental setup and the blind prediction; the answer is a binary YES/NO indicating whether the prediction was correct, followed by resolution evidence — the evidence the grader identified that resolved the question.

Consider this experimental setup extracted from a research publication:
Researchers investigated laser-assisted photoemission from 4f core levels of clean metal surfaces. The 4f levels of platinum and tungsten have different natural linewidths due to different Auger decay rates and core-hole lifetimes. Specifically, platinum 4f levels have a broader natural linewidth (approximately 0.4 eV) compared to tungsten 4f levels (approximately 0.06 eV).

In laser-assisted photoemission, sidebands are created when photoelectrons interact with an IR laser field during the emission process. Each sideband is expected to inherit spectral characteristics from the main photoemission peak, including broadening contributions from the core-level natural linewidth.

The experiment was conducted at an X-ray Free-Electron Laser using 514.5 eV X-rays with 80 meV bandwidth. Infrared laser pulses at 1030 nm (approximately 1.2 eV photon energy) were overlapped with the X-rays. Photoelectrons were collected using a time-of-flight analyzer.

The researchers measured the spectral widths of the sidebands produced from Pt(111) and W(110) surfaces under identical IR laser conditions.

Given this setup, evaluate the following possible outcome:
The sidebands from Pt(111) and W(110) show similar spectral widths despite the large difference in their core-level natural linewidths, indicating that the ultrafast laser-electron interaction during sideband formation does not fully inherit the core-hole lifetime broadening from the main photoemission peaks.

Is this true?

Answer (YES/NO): NO